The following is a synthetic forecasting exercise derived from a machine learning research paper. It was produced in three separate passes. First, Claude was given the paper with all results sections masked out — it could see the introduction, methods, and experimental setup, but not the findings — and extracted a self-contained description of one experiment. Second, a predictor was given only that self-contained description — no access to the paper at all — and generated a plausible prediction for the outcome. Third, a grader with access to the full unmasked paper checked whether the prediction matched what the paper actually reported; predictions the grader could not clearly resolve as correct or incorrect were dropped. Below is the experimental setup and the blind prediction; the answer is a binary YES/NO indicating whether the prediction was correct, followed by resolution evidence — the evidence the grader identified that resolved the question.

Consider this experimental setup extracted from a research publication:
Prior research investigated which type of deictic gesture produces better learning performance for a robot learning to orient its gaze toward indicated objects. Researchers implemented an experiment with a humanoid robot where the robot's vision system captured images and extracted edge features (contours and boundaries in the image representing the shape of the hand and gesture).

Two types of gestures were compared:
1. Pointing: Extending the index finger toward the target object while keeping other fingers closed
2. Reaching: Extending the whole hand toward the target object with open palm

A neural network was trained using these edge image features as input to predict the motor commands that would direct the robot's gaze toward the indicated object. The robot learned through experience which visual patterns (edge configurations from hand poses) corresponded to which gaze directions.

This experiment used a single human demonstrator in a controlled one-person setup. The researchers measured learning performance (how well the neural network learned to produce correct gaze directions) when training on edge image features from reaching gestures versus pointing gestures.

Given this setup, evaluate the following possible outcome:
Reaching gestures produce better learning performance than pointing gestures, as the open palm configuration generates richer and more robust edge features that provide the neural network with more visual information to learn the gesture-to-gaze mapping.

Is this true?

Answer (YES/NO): YES